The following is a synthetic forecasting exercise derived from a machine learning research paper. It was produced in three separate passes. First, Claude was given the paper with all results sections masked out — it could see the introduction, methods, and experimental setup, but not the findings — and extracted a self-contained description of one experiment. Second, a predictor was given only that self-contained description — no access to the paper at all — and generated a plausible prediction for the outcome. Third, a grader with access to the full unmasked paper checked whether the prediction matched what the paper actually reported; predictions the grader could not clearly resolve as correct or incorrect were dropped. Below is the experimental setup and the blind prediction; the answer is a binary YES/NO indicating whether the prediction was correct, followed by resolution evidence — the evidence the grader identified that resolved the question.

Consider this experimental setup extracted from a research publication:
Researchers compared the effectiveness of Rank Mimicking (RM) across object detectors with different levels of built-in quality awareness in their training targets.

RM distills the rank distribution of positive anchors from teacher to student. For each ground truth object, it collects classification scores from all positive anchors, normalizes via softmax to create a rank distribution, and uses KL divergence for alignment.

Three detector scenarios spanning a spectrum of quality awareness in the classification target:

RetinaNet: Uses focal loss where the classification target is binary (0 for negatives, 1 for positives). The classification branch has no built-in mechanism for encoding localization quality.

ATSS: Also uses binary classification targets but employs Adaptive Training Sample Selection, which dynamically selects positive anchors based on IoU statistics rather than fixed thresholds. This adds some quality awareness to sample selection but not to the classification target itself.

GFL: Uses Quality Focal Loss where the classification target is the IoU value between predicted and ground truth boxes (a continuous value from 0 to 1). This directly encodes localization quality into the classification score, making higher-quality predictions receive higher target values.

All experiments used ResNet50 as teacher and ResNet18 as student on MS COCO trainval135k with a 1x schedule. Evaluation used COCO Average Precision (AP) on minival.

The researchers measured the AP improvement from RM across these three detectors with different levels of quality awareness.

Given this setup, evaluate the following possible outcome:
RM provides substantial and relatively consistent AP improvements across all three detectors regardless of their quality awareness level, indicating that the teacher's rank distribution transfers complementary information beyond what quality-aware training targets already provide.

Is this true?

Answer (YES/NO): NO